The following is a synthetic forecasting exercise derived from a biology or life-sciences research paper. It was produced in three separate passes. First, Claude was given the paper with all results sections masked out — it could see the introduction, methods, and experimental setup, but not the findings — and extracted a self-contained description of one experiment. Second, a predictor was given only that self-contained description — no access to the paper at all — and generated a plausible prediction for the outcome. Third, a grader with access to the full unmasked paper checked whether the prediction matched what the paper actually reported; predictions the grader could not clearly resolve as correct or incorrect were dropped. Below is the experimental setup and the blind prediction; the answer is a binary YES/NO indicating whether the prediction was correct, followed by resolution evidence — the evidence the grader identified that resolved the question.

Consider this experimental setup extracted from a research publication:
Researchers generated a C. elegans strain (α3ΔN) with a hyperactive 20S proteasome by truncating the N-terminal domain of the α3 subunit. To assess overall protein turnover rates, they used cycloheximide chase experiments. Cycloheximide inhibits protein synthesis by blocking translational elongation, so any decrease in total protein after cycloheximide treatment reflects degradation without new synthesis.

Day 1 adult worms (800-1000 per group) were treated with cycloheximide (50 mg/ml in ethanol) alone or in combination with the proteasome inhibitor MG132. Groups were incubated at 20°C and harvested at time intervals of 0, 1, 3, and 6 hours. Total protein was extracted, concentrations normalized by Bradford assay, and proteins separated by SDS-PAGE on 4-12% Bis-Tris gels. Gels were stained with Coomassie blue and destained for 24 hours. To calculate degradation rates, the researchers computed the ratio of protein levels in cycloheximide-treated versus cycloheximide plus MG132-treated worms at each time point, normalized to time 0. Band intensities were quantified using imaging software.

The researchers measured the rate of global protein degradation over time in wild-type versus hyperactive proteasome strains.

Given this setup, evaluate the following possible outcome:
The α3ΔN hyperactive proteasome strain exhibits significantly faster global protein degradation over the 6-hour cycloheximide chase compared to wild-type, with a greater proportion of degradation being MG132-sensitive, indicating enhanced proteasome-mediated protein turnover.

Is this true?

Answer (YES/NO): NO